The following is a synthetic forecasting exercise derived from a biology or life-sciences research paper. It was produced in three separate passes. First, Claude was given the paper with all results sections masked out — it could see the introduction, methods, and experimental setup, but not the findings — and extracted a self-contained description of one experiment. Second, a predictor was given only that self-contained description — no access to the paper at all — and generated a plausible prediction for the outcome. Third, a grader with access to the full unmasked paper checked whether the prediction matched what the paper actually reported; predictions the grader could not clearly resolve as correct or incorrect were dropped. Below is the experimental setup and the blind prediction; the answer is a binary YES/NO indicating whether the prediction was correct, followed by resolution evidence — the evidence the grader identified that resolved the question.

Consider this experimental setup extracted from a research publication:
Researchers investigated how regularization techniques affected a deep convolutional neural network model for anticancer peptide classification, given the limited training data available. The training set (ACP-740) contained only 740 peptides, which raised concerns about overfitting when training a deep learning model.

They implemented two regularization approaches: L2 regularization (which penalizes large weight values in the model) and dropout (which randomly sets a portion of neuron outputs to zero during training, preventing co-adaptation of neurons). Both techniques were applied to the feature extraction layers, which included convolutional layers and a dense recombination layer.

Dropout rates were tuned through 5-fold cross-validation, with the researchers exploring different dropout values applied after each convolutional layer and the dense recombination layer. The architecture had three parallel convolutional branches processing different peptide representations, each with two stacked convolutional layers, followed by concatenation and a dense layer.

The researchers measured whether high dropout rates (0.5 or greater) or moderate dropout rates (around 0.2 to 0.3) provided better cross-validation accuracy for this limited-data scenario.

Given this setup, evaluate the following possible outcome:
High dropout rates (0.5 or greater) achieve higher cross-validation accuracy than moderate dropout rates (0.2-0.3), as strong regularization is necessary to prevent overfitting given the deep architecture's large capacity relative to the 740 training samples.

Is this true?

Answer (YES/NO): YES